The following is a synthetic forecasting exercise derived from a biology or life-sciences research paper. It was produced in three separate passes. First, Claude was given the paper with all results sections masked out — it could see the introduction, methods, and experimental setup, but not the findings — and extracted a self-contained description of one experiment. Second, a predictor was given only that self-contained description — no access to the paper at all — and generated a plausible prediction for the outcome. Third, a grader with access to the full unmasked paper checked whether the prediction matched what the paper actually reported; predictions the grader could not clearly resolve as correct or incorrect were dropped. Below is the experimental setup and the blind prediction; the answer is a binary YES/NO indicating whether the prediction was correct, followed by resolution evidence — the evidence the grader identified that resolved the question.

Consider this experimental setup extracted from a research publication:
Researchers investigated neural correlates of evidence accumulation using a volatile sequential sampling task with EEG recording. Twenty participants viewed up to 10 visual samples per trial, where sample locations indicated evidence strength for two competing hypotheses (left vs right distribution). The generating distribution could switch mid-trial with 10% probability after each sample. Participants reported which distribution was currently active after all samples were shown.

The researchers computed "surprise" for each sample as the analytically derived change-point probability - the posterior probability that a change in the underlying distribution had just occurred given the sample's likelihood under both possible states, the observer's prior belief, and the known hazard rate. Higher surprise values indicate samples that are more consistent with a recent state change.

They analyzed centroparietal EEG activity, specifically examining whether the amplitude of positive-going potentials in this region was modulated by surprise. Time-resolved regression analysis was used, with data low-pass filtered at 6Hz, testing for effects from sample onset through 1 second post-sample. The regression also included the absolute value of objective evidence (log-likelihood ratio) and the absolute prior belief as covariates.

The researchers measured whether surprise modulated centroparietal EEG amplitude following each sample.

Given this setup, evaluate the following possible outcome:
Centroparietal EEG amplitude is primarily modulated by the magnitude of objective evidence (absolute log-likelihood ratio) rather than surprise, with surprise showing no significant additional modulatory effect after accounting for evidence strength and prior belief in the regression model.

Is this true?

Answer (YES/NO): NO